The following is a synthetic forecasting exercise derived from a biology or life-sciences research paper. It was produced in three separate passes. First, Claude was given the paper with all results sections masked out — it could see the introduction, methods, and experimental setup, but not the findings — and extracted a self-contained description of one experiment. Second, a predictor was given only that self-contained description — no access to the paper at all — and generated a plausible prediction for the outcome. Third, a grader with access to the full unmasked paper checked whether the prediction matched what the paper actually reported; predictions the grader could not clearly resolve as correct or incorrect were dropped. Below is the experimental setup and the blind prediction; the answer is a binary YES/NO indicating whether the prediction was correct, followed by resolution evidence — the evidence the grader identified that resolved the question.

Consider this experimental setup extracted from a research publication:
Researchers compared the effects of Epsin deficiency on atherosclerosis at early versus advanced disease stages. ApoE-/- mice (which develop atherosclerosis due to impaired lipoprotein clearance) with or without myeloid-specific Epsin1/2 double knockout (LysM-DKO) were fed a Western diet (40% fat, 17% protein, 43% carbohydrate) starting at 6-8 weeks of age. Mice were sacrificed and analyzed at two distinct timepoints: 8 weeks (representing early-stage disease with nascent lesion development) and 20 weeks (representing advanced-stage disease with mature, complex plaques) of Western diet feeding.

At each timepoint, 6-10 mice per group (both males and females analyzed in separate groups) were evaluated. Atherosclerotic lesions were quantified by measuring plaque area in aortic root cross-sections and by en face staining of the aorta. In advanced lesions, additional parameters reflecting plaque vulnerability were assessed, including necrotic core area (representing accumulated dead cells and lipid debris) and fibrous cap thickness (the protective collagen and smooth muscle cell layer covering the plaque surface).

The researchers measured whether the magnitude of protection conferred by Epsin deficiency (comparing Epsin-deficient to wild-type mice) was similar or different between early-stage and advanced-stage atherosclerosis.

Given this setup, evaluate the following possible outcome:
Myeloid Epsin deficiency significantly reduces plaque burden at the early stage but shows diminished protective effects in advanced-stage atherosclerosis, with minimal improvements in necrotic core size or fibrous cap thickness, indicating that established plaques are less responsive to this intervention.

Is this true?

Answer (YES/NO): NO